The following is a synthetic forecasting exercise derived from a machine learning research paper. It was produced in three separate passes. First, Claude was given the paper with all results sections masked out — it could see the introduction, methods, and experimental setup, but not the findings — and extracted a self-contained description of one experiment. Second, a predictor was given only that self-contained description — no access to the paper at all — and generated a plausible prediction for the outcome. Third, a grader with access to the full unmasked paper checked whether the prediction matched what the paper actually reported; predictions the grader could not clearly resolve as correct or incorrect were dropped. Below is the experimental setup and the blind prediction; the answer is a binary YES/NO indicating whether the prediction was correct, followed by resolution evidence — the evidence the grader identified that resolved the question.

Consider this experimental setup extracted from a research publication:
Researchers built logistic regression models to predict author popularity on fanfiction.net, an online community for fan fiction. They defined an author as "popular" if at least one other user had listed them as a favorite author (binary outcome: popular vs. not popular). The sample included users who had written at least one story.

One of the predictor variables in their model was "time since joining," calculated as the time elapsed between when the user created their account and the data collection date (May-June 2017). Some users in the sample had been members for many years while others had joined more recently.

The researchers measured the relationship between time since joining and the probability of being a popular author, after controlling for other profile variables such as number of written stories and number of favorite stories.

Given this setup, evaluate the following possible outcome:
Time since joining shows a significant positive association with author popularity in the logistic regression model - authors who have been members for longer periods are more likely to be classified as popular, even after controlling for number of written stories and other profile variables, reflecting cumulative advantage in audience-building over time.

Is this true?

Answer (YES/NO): NO